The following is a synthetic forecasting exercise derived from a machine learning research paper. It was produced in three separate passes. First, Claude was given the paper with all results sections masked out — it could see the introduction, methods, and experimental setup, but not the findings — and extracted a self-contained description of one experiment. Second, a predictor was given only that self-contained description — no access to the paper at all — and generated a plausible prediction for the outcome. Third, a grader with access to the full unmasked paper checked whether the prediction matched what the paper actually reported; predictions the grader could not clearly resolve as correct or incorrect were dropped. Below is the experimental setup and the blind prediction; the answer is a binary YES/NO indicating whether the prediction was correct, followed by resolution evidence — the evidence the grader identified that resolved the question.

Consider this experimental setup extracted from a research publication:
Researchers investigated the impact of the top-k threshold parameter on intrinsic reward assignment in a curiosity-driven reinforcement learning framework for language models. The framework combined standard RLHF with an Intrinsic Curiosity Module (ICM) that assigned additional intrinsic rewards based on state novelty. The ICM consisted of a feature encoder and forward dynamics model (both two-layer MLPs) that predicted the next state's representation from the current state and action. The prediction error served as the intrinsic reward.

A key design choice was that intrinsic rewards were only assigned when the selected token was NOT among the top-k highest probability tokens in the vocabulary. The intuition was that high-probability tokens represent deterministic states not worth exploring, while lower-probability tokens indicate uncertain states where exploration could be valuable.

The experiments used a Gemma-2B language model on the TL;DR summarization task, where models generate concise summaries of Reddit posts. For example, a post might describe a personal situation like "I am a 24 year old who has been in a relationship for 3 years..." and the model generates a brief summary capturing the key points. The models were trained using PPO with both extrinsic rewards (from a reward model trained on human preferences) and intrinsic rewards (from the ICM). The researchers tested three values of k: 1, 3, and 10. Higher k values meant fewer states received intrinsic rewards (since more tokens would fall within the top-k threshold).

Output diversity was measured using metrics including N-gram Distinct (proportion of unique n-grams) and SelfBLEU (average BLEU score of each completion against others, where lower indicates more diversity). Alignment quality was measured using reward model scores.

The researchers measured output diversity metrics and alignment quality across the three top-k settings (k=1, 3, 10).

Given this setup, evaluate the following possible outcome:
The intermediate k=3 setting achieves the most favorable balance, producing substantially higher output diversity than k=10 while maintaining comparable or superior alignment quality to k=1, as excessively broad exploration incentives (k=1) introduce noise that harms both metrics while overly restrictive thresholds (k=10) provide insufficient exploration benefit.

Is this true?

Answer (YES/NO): NO